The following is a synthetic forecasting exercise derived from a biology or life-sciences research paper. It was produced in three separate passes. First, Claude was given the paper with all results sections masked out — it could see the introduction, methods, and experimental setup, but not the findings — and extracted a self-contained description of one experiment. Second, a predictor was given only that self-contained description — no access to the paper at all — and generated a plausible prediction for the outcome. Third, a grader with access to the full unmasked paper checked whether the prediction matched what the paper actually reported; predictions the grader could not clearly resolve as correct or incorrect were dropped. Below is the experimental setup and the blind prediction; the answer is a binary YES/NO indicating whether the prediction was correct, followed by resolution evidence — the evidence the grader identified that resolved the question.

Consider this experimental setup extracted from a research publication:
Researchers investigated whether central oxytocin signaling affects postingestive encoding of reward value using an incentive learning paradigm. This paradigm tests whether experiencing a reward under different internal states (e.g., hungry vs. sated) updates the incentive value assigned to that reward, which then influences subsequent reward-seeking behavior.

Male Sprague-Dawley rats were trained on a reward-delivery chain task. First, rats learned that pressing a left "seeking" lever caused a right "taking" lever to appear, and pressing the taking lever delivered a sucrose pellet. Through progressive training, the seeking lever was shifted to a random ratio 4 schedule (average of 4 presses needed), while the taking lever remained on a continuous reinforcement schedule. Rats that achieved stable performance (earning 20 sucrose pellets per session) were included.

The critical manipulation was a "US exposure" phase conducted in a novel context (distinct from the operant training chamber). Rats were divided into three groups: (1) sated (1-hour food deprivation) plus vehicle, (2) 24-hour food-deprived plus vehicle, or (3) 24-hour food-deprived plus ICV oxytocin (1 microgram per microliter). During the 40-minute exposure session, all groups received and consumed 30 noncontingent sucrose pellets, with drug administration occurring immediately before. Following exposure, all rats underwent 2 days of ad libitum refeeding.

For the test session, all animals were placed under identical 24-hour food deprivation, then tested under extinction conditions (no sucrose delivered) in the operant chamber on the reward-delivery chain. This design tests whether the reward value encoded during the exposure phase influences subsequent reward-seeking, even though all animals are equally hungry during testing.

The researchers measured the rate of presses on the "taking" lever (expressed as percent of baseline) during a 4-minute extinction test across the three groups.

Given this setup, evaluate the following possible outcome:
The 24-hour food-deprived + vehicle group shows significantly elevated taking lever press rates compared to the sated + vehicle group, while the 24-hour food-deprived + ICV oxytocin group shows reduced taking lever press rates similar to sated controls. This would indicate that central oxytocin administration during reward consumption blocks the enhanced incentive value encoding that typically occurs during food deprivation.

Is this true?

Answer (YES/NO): NO